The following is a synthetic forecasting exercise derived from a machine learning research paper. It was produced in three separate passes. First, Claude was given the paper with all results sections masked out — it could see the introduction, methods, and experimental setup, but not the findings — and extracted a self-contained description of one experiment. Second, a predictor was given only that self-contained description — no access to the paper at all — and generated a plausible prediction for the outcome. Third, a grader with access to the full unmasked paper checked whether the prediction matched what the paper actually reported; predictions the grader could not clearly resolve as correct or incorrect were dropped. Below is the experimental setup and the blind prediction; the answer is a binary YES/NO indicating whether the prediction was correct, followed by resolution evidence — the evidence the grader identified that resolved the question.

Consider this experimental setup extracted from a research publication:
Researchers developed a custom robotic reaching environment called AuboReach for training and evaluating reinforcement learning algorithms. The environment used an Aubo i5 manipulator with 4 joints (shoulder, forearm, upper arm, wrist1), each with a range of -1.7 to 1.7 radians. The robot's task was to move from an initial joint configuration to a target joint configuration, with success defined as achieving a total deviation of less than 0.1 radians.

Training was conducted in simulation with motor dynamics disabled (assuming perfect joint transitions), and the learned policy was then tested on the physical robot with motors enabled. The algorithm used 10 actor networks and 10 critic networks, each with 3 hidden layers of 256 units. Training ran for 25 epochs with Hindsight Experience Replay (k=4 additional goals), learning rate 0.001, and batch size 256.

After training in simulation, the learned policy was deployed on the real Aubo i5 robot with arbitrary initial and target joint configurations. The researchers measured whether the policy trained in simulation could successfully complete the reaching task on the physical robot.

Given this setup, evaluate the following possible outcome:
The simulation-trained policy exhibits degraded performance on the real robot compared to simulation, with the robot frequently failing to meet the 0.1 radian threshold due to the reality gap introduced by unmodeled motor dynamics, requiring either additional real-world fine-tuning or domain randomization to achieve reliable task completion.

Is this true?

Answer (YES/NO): NO